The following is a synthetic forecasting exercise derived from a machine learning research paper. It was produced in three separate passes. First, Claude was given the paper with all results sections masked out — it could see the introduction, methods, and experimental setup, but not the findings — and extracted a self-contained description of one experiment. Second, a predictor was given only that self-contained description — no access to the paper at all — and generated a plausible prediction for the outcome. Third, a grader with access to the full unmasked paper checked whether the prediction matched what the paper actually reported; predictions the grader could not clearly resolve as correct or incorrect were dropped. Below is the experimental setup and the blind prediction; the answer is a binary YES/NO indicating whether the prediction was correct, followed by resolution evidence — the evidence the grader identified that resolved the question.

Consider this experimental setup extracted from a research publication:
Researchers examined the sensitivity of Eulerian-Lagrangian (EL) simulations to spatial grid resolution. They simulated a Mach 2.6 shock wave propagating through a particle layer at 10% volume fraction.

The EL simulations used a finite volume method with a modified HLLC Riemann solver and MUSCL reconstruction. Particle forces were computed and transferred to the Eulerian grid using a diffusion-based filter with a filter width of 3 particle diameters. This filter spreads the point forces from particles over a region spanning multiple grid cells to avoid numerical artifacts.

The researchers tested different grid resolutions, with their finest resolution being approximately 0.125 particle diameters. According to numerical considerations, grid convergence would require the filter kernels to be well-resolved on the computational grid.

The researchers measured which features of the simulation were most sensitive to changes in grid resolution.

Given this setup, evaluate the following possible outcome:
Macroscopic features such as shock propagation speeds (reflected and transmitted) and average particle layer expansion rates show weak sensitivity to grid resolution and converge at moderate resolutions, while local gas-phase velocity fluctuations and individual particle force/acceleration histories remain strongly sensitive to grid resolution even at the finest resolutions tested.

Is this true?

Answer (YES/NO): NO